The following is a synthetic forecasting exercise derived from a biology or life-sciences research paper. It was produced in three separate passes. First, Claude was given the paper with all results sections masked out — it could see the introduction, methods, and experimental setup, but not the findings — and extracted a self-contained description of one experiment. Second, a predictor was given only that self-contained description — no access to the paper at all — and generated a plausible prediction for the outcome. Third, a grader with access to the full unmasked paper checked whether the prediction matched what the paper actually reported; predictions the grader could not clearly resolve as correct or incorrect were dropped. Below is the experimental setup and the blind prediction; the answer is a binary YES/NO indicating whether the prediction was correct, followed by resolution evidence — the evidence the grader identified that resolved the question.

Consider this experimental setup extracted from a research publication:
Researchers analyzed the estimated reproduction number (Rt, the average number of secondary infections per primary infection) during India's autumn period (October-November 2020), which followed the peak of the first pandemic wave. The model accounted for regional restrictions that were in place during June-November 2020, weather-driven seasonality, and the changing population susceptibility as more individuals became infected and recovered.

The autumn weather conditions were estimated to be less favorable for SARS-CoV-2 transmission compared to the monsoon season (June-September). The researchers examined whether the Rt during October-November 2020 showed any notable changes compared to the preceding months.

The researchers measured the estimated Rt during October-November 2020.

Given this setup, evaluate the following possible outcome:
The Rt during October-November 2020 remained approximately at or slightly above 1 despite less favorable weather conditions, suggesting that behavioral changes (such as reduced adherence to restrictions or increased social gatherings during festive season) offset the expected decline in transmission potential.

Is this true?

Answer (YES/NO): NO